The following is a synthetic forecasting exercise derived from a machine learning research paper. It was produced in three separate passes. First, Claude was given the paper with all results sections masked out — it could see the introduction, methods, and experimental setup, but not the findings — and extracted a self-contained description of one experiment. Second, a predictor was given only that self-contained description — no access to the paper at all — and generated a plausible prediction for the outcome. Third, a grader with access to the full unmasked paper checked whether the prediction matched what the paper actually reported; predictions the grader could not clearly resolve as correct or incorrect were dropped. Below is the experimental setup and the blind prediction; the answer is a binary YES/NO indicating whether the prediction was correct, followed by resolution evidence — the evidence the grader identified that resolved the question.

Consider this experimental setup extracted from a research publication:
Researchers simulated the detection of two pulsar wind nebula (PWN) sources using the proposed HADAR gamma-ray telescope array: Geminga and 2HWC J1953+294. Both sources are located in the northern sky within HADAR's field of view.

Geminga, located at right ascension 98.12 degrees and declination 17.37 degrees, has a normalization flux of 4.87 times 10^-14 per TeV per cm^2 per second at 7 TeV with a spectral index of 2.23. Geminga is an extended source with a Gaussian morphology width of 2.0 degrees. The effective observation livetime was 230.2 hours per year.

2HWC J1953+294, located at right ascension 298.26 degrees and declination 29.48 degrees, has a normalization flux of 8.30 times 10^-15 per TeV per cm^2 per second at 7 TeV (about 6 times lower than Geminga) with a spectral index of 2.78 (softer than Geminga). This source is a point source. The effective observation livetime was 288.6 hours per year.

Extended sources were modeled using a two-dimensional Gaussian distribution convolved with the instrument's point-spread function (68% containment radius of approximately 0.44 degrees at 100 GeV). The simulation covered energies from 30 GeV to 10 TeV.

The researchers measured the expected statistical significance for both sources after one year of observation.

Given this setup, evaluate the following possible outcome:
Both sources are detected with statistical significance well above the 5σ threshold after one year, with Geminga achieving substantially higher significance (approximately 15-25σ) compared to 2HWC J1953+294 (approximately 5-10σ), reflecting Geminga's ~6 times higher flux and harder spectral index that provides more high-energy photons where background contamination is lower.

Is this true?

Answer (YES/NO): NO